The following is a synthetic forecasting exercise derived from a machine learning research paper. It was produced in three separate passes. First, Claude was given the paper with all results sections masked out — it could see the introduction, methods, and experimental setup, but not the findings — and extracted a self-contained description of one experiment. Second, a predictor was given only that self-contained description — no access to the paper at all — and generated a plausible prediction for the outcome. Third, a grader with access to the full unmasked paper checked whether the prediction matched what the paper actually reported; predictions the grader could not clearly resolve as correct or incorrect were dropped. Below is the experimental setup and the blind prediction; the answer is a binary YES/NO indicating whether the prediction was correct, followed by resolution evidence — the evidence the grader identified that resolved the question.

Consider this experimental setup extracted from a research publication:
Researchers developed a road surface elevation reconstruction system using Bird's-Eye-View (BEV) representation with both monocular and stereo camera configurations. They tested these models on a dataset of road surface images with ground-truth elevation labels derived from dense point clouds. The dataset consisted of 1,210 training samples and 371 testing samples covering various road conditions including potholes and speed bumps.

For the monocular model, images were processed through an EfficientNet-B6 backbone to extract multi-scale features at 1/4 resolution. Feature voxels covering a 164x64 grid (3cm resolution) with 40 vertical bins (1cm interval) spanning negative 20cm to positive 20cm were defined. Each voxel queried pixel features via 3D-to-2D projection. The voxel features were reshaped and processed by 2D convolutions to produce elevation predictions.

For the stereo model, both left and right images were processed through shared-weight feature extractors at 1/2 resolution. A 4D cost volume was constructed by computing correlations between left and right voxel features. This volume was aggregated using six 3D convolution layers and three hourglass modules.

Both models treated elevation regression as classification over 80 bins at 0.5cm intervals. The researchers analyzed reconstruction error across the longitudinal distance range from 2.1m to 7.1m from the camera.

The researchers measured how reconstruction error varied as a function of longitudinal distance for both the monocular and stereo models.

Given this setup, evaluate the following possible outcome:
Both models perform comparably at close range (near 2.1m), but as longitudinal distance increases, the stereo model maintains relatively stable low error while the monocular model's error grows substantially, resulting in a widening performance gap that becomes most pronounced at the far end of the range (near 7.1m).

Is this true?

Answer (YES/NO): NO